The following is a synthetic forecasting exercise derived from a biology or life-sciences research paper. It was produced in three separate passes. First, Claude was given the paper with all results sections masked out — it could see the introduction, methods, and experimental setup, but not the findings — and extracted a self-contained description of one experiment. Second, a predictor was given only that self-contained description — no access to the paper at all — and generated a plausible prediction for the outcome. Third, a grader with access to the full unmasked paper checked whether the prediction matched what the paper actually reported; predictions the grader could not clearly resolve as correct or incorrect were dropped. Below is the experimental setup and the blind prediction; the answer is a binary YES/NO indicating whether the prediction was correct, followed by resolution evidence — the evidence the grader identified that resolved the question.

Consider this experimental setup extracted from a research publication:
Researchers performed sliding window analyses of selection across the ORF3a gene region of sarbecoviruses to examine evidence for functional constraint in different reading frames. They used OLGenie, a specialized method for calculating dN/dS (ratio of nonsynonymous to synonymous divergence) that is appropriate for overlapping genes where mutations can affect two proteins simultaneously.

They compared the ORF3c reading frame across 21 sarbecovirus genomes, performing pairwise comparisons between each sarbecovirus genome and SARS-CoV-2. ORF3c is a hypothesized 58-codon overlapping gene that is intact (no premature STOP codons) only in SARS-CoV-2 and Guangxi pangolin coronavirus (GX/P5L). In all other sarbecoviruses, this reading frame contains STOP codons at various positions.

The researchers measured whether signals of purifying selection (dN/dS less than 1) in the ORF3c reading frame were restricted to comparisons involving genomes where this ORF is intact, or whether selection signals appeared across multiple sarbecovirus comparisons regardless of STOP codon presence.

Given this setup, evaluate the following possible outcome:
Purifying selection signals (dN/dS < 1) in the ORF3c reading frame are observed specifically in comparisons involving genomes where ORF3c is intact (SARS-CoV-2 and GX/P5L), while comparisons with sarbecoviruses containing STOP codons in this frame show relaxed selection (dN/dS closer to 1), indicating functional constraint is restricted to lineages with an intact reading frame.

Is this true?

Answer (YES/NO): YES